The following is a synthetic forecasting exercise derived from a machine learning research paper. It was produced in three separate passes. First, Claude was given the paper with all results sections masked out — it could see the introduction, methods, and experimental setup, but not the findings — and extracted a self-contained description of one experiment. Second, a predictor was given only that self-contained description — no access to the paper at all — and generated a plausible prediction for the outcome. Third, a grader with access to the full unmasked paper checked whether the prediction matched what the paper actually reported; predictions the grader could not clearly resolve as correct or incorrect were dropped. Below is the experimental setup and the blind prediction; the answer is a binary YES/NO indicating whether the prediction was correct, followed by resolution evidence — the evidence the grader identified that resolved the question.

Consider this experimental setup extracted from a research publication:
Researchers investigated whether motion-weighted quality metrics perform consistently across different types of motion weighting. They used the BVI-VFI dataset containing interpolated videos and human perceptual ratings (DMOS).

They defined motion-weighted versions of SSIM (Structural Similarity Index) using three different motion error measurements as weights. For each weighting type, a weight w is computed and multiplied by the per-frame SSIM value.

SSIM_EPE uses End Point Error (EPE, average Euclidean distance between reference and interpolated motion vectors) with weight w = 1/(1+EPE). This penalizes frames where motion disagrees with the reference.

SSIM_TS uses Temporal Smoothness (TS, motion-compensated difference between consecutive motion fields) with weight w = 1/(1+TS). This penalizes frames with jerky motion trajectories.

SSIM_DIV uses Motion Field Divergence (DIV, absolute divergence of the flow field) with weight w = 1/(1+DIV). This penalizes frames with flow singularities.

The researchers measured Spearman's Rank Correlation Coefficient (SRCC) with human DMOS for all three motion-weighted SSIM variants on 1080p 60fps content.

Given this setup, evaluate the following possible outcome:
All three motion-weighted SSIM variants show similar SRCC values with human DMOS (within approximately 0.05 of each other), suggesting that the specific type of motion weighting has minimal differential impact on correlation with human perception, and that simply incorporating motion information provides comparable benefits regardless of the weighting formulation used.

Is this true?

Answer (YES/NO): YES